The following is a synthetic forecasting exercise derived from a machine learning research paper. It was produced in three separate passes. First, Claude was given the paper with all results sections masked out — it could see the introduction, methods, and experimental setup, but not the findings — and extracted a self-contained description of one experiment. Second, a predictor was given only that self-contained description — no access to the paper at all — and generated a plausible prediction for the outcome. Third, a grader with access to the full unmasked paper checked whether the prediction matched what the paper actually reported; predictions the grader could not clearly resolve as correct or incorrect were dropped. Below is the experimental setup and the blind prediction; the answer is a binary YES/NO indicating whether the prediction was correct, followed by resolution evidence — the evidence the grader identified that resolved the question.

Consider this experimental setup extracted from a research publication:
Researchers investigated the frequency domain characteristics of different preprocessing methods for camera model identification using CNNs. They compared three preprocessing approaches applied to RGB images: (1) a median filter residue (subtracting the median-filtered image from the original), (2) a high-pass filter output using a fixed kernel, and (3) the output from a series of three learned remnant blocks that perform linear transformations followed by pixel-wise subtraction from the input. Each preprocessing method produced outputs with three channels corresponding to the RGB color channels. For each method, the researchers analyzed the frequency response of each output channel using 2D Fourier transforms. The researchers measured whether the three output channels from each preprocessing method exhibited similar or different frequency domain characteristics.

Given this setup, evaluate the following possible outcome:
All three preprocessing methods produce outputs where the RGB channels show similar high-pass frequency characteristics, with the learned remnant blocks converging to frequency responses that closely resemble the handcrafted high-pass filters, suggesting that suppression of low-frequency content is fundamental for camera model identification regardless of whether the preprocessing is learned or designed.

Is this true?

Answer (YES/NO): NO